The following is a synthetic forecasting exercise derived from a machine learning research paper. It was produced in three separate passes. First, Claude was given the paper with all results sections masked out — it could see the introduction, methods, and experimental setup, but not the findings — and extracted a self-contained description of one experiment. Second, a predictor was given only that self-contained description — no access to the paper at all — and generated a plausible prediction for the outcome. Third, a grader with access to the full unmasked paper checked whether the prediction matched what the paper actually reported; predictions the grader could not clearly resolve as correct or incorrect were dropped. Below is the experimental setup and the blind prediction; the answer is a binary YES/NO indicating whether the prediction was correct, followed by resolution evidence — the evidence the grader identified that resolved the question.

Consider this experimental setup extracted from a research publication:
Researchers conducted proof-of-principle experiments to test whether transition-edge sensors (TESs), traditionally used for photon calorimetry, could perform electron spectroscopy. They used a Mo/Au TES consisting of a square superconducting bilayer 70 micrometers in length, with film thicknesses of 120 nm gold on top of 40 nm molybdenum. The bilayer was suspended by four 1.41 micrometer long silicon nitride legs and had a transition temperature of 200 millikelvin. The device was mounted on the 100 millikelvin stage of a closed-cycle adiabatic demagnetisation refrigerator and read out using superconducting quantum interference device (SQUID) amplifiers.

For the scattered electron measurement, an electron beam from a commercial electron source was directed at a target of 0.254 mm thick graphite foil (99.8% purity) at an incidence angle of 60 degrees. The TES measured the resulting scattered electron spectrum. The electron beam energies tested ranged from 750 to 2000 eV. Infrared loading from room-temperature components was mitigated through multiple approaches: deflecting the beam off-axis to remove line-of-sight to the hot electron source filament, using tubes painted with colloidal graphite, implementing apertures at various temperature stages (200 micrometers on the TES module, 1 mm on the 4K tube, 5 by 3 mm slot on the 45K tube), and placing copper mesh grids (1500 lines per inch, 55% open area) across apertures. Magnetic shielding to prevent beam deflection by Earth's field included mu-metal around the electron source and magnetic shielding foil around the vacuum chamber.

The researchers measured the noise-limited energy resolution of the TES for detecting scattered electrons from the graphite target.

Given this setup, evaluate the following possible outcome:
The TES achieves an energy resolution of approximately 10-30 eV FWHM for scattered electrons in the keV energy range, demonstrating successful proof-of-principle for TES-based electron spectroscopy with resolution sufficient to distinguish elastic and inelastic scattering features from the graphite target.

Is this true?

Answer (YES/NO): NO